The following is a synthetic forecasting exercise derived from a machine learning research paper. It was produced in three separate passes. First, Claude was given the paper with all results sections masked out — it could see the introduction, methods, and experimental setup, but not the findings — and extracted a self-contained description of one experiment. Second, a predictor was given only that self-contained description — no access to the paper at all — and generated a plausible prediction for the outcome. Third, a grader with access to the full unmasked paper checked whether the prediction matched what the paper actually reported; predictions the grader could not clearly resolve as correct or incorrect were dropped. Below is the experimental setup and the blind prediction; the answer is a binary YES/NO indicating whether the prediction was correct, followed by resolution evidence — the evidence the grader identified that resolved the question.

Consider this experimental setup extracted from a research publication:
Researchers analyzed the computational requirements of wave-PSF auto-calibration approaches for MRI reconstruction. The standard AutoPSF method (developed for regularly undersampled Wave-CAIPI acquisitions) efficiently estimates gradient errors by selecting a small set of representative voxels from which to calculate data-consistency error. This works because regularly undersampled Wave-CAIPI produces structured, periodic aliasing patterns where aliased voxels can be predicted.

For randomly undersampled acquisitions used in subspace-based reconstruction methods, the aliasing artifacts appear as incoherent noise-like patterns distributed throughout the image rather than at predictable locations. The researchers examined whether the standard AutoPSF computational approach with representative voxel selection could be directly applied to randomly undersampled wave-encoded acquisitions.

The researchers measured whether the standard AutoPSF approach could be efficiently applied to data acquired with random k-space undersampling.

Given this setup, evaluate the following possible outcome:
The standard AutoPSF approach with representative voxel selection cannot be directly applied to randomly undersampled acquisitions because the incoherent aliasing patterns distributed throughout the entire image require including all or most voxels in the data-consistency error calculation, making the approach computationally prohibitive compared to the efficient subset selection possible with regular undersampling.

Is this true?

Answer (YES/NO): YES